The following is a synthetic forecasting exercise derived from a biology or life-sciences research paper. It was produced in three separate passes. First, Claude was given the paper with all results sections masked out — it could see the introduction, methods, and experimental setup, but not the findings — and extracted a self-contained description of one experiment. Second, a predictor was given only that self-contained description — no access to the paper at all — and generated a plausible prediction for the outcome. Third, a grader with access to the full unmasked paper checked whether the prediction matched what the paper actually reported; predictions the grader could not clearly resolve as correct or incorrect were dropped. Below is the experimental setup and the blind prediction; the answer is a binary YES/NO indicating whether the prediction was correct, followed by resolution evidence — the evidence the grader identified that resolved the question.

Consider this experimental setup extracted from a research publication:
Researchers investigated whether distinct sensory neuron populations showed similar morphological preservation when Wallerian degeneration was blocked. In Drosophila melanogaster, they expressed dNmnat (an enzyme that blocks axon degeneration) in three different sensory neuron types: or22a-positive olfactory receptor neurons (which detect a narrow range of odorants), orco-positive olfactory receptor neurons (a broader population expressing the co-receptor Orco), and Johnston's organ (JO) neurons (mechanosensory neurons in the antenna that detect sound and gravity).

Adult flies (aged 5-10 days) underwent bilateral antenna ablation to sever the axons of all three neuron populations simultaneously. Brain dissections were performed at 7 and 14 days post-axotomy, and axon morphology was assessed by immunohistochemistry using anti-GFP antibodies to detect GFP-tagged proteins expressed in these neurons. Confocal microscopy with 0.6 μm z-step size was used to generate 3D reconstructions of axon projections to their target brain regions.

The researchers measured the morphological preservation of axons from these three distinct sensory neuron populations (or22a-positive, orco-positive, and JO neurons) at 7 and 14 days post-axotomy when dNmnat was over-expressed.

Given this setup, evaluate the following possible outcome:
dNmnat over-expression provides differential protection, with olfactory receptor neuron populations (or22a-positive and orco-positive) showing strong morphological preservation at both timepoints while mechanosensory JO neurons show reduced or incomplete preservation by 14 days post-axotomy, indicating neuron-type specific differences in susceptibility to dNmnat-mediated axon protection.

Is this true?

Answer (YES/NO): NO